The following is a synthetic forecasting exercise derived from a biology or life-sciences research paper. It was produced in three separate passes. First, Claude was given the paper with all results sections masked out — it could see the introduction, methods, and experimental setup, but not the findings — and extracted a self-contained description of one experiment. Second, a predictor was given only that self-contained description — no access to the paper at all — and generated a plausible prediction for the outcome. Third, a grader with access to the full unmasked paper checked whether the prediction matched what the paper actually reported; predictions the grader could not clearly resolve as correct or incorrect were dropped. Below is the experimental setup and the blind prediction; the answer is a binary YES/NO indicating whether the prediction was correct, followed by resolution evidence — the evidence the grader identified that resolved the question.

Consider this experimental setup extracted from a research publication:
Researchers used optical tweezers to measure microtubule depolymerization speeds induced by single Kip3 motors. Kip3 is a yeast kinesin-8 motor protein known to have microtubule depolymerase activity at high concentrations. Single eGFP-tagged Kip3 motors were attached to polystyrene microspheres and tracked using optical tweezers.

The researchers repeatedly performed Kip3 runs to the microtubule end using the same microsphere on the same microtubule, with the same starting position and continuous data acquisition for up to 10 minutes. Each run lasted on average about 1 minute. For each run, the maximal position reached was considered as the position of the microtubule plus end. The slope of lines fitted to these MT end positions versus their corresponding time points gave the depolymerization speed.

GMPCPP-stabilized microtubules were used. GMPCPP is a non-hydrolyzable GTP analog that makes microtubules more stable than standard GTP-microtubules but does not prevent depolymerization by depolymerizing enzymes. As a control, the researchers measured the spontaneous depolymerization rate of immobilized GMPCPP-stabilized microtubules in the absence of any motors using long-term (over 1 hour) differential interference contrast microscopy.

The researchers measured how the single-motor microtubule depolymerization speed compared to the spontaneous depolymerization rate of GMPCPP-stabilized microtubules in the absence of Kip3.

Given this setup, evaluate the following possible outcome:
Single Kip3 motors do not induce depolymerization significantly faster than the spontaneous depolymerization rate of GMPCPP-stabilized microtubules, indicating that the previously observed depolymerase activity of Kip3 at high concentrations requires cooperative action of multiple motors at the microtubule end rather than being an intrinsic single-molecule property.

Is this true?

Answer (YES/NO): NO